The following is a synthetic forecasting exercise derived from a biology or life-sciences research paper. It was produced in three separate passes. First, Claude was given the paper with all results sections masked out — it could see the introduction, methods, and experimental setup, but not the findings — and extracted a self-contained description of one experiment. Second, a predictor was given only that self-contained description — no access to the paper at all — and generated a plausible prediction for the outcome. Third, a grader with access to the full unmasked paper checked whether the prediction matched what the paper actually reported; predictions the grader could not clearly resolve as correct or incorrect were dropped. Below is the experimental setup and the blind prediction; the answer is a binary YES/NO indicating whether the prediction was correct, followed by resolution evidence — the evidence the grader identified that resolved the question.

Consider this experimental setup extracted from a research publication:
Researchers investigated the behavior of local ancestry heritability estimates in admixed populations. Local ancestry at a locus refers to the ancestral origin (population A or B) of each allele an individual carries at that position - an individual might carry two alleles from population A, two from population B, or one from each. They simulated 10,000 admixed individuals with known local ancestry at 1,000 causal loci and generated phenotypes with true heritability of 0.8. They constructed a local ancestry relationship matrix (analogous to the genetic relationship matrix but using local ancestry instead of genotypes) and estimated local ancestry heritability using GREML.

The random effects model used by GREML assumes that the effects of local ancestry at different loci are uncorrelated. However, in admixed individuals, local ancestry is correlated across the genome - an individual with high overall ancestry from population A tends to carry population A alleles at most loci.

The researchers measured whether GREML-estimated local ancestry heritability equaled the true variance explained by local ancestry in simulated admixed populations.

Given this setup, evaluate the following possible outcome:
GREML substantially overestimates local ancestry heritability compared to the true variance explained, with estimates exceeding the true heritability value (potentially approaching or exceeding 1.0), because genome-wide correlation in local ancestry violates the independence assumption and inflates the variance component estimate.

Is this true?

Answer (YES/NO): NO